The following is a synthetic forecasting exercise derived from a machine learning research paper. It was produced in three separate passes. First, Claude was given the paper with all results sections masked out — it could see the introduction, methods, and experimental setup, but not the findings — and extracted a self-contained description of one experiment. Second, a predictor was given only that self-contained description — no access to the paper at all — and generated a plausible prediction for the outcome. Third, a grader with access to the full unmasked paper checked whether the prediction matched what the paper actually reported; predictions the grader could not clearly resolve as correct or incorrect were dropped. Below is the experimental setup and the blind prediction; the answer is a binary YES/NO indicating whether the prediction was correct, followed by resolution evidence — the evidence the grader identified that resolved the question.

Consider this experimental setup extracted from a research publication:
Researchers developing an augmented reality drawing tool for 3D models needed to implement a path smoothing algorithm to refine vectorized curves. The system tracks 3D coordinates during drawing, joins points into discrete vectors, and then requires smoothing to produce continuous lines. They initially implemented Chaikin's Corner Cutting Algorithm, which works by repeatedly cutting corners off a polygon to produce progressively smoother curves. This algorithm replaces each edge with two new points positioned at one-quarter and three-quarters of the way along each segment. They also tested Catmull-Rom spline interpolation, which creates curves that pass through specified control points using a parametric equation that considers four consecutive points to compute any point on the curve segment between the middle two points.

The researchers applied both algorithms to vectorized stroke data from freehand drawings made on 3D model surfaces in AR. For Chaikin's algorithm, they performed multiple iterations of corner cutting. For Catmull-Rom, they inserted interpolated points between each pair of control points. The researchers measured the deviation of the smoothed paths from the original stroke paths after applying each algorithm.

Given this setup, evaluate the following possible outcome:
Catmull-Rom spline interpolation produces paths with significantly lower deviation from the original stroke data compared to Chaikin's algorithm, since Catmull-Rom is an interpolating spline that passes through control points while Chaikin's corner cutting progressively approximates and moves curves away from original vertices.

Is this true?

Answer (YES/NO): YES